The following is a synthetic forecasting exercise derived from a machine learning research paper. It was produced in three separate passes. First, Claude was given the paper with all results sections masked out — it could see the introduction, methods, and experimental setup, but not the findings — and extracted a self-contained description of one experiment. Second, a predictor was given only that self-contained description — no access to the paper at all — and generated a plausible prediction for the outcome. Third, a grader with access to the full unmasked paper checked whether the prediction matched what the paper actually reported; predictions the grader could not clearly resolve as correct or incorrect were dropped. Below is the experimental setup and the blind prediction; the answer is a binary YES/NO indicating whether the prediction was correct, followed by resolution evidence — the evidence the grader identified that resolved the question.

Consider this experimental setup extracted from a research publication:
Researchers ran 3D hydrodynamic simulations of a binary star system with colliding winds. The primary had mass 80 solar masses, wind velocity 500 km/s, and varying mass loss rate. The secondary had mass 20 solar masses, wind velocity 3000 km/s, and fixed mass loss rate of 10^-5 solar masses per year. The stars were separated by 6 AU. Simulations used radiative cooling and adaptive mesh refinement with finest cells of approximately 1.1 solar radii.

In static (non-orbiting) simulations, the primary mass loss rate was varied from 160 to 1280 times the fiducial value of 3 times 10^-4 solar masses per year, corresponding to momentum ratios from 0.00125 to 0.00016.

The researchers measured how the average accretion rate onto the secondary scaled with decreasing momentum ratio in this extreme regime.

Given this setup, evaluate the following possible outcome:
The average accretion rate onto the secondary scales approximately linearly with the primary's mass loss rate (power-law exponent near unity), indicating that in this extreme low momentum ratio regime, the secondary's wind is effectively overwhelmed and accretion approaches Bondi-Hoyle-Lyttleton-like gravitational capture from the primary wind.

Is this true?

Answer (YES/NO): YES